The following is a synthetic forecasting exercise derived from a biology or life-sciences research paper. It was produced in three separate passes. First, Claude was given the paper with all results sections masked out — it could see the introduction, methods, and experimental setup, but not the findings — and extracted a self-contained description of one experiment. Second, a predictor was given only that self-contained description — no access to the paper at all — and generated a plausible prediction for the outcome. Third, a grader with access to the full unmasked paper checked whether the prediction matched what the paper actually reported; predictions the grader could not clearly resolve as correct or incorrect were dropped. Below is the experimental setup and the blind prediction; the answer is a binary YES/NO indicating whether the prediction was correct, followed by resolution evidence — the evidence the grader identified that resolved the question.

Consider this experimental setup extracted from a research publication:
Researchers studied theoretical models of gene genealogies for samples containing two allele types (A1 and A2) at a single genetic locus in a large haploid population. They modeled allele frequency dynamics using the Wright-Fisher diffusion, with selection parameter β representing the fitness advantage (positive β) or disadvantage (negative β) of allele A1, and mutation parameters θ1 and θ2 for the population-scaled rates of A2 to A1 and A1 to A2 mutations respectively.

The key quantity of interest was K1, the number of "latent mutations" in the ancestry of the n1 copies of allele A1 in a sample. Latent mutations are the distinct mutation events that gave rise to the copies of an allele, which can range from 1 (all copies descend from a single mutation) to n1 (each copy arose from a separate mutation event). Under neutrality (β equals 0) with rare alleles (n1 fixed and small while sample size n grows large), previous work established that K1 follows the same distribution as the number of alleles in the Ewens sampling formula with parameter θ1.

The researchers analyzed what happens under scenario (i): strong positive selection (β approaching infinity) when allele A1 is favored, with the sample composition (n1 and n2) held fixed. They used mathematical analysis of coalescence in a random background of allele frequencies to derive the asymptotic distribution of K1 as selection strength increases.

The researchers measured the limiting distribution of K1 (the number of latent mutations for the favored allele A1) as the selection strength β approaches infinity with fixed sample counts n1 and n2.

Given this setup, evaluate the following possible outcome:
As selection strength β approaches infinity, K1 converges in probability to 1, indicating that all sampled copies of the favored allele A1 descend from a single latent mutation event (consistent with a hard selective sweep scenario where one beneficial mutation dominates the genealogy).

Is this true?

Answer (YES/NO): YES